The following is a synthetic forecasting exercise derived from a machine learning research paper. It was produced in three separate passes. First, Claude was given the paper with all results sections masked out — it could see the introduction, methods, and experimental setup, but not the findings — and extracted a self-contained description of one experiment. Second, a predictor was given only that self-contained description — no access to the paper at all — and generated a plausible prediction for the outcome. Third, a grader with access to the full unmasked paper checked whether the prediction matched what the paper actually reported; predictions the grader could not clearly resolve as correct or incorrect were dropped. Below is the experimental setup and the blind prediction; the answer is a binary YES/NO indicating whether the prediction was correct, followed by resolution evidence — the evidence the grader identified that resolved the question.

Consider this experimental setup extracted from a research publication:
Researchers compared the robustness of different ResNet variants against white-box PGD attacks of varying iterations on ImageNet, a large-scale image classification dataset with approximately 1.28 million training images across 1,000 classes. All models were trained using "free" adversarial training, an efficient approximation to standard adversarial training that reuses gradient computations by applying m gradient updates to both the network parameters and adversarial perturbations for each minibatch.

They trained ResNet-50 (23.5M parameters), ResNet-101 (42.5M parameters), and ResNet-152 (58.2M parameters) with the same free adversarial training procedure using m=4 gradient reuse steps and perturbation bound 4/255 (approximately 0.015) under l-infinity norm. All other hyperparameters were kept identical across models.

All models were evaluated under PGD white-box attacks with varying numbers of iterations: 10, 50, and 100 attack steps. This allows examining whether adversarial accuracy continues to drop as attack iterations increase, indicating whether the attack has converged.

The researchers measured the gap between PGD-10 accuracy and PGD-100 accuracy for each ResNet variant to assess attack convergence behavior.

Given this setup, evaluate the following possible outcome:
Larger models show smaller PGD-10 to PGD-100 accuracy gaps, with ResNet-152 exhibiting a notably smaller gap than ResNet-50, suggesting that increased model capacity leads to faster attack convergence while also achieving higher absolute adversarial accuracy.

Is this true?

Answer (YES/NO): NO